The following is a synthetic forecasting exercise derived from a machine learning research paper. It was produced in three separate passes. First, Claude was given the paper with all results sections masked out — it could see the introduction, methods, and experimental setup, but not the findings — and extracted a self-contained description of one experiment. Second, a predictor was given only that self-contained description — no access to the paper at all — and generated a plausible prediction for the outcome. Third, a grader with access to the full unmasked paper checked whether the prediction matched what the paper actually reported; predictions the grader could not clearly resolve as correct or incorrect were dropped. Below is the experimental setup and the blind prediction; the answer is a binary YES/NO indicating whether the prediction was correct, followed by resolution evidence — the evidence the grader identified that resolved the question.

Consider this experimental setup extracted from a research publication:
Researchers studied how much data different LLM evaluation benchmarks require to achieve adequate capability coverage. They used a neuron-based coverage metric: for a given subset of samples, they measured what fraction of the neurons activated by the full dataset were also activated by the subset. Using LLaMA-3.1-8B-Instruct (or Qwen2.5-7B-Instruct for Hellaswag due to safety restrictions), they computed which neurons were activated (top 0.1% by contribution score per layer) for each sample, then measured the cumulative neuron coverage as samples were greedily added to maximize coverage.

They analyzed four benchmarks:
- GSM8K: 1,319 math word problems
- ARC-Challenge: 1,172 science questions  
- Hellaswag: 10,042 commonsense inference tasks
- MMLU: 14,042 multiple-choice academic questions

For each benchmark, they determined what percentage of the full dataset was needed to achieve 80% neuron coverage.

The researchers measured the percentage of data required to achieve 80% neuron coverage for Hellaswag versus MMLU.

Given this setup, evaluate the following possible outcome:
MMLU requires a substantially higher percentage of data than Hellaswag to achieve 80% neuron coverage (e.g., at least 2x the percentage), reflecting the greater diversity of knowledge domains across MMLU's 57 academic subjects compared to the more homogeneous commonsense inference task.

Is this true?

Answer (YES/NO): YES